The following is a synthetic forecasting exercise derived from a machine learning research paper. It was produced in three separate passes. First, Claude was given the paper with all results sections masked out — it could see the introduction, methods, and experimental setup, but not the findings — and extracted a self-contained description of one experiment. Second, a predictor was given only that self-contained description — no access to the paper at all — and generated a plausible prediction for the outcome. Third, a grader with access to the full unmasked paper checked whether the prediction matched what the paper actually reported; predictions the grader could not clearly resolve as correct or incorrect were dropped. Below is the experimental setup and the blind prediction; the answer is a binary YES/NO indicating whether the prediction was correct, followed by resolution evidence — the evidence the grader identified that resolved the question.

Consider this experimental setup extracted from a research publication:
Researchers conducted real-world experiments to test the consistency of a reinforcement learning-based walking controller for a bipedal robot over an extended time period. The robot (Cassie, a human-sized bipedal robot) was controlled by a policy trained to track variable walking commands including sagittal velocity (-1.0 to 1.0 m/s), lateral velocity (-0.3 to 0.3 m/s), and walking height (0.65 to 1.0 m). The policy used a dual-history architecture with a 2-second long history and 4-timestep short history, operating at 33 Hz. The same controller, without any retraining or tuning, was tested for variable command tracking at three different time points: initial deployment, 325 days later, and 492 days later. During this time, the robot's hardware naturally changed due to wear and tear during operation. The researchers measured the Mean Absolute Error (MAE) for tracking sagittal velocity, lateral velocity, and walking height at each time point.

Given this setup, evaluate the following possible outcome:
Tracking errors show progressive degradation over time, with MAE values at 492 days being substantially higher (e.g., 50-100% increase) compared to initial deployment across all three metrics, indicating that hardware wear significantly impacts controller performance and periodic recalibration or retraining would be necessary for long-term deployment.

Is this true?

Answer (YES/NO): NO